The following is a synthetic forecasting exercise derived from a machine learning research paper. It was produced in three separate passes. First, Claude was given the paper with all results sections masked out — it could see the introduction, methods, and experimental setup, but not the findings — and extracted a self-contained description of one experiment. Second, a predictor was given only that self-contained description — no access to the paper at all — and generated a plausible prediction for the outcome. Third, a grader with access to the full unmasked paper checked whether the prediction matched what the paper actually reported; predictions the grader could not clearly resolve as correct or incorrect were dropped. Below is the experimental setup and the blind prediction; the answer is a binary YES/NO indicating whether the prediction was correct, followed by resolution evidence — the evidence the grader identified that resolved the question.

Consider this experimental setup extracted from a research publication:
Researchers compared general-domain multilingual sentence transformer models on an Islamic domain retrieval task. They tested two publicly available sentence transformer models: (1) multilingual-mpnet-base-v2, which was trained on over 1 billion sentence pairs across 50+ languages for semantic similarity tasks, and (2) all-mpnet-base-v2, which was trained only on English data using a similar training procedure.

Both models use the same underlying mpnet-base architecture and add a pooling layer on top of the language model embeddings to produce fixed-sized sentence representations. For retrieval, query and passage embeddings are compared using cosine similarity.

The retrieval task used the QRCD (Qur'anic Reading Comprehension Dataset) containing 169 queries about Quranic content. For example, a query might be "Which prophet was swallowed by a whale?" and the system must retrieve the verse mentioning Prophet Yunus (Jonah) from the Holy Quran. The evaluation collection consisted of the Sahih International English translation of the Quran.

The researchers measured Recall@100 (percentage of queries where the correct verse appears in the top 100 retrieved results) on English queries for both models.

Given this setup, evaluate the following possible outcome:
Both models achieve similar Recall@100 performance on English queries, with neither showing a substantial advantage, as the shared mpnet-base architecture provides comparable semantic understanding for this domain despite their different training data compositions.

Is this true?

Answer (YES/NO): NO